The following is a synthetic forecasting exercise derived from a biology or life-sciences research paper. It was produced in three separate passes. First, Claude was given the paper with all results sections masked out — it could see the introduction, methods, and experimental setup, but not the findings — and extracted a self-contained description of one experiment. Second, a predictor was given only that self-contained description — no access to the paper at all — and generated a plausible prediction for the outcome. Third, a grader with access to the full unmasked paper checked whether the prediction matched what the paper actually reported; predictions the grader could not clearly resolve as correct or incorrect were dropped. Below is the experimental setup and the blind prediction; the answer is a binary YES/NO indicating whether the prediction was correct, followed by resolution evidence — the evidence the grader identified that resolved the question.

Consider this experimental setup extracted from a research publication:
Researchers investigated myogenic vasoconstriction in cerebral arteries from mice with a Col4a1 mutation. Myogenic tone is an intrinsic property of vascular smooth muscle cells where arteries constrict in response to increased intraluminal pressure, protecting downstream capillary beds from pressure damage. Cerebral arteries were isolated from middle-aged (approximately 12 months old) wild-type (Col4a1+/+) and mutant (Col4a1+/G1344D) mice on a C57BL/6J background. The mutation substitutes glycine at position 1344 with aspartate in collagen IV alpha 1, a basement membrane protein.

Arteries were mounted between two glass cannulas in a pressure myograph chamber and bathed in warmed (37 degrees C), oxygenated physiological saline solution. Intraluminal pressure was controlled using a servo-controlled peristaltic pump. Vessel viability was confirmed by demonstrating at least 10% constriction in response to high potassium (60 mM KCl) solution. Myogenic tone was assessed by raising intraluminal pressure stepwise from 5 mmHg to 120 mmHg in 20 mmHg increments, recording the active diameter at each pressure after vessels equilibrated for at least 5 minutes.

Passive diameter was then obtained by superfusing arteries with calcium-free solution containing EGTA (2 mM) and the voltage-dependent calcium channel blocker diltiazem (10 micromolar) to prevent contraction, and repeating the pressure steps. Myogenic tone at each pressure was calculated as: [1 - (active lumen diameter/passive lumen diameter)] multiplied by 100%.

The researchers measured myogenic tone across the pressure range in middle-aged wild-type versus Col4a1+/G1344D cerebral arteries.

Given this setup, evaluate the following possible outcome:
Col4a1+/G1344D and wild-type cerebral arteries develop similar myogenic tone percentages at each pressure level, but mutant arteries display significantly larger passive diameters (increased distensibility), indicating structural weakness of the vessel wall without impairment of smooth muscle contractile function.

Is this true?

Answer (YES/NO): NO